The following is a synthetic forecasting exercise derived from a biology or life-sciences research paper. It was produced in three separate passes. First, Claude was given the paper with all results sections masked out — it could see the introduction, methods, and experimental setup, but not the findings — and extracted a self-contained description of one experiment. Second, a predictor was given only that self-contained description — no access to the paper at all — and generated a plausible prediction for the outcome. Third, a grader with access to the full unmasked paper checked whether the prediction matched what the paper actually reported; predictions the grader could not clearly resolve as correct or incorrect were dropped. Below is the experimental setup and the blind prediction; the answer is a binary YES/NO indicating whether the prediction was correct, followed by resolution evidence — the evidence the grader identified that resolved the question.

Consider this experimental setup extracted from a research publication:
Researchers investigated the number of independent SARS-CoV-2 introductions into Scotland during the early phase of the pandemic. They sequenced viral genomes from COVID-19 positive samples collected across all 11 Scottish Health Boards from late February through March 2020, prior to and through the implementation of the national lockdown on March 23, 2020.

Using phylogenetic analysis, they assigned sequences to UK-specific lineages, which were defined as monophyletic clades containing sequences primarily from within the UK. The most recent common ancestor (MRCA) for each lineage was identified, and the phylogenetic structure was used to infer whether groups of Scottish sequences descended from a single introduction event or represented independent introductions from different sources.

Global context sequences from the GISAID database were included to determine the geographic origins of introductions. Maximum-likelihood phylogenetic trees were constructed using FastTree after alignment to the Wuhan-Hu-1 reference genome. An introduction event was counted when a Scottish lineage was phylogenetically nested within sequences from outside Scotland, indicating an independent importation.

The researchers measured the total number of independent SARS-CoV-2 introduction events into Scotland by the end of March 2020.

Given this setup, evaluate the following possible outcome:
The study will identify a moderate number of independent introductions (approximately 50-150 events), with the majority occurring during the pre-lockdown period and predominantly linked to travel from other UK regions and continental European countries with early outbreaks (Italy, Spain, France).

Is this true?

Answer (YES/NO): NO